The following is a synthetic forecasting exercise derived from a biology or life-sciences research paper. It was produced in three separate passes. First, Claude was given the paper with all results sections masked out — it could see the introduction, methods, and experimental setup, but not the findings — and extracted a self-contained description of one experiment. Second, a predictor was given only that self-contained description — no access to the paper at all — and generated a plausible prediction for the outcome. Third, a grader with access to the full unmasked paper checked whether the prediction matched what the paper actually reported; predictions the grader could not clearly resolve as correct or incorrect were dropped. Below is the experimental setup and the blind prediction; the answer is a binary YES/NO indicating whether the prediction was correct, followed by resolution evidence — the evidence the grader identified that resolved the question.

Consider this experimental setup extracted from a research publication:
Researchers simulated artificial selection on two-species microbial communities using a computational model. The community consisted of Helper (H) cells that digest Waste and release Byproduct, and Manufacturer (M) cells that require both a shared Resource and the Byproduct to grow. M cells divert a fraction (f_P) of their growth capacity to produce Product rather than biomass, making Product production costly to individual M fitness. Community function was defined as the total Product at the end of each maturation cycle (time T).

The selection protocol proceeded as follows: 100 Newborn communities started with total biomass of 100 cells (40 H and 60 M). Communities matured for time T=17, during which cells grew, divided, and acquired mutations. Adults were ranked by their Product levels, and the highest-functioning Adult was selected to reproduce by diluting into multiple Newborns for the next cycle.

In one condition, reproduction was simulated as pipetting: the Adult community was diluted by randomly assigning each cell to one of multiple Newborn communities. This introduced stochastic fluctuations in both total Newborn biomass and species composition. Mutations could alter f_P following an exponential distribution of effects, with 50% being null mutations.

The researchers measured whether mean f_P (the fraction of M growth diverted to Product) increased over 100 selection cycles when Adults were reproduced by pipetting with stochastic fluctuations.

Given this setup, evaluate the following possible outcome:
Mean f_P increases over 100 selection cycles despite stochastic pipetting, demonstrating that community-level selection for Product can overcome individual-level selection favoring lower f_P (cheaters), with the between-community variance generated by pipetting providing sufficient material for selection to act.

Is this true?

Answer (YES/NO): NO